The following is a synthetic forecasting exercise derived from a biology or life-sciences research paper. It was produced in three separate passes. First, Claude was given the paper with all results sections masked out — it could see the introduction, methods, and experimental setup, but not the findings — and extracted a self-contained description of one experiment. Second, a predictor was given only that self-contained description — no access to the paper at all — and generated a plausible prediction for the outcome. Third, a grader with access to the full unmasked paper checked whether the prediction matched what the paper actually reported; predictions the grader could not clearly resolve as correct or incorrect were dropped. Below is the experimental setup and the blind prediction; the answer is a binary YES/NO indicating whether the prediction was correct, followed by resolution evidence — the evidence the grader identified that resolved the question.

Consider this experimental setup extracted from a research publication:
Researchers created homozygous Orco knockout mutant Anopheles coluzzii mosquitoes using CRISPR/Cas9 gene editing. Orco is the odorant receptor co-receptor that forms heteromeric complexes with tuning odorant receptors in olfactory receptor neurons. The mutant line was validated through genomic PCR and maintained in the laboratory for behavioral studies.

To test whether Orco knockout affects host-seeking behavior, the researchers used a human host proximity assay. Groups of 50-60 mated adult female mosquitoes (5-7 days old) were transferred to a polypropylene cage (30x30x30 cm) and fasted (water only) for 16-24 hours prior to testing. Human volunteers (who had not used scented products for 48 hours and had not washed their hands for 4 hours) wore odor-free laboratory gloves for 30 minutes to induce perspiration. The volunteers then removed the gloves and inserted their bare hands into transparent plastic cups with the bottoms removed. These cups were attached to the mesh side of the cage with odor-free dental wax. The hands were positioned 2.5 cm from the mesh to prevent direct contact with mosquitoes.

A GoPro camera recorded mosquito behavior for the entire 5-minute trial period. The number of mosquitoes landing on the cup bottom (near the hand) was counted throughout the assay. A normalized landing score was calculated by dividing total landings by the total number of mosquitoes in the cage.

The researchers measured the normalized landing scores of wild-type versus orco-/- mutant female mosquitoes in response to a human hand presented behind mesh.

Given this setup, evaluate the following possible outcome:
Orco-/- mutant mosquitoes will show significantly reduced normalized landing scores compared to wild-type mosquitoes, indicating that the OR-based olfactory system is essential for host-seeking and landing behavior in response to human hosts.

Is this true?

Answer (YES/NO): YES